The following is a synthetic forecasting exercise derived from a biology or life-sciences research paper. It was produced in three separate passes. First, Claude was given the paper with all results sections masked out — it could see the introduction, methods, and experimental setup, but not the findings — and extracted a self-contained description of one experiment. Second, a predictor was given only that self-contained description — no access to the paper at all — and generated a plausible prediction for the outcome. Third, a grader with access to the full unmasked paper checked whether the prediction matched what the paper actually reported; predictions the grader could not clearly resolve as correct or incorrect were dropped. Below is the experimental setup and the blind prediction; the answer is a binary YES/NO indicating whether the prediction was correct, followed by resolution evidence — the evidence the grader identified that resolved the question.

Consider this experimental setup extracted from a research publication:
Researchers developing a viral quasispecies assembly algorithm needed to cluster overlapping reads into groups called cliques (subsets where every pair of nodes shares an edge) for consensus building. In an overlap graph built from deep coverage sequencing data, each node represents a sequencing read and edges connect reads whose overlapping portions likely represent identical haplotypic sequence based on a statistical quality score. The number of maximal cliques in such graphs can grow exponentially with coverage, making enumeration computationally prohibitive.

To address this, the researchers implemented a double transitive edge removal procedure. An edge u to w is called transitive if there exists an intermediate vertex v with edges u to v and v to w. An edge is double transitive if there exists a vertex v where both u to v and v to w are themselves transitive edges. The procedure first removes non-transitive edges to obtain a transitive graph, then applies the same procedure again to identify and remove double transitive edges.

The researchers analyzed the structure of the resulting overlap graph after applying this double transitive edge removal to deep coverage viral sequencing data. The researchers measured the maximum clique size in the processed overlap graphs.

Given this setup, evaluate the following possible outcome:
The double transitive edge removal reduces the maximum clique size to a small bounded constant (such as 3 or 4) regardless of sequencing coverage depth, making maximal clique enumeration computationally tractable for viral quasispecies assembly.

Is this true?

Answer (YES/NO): YES